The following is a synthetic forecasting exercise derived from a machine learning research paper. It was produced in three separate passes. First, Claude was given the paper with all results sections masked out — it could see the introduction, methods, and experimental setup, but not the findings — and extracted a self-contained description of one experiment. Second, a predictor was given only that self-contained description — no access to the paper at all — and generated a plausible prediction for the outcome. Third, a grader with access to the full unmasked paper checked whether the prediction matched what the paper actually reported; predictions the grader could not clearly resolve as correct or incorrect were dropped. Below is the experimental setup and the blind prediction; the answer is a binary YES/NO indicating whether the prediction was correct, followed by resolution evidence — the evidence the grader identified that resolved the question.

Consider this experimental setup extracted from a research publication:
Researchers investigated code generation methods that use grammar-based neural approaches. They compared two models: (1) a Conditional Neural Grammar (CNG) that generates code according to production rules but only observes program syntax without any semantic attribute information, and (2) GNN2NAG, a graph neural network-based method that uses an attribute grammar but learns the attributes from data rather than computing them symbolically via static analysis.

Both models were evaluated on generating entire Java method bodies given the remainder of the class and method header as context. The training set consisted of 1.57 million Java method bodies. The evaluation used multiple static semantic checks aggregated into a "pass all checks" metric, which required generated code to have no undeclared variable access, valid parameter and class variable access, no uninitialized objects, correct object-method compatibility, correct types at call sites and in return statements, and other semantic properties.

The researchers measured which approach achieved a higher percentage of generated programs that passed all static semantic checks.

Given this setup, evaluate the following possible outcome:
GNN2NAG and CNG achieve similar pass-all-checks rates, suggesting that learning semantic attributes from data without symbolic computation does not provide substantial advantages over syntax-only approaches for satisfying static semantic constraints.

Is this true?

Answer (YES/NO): NO